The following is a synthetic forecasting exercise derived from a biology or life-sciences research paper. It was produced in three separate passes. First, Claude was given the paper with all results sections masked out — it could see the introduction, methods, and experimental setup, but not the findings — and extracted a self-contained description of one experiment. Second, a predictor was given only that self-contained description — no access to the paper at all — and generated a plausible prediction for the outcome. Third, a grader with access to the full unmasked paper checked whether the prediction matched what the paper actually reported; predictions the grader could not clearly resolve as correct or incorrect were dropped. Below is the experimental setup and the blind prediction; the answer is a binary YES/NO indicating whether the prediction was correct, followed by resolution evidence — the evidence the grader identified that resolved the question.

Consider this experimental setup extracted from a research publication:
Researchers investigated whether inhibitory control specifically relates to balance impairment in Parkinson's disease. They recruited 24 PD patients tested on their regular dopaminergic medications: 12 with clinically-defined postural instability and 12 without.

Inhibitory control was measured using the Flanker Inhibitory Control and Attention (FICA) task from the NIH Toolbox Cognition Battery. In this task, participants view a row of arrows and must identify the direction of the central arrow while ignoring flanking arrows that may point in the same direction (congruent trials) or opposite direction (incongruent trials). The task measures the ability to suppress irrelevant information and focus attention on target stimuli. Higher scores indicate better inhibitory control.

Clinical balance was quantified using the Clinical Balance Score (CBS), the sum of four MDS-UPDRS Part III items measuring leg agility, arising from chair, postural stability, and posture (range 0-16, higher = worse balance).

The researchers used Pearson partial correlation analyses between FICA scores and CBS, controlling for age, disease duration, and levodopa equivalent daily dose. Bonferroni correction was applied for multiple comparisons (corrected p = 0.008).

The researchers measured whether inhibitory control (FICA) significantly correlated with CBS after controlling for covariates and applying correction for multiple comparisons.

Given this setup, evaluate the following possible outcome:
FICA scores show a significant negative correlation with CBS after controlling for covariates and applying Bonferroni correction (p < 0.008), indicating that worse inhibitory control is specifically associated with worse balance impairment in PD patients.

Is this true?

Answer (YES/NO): NO